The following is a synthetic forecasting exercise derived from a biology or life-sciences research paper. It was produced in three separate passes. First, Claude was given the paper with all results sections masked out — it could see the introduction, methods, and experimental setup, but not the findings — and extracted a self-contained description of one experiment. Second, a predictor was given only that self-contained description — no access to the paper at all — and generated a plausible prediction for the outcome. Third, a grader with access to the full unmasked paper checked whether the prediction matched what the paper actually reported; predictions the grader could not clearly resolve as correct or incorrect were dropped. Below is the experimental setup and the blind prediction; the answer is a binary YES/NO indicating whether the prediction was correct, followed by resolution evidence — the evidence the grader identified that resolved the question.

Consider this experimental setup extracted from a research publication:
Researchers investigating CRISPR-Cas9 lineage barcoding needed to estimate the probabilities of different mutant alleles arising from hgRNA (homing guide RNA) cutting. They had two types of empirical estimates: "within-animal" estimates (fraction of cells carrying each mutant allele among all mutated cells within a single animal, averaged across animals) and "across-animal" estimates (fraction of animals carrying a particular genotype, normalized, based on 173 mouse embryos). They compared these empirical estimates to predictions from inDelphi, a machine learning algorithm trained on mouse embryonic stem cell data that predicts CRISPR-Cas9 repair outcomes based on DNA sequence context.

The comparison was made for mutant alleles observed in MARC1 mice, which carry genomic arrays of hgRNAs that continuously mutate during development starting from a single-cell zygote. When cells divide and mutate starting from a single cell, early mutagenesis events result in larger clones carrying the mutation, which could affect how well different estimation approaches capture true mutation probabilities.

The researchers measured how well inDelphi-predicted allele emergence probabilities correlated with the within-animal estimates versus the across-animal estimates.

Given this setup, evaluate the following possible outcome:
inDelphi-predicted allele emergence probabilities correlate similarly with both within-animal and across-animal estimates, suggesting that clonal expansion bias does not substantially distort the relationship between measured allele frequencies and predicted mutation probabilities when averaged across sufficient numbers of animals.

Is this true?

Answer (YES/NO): NO